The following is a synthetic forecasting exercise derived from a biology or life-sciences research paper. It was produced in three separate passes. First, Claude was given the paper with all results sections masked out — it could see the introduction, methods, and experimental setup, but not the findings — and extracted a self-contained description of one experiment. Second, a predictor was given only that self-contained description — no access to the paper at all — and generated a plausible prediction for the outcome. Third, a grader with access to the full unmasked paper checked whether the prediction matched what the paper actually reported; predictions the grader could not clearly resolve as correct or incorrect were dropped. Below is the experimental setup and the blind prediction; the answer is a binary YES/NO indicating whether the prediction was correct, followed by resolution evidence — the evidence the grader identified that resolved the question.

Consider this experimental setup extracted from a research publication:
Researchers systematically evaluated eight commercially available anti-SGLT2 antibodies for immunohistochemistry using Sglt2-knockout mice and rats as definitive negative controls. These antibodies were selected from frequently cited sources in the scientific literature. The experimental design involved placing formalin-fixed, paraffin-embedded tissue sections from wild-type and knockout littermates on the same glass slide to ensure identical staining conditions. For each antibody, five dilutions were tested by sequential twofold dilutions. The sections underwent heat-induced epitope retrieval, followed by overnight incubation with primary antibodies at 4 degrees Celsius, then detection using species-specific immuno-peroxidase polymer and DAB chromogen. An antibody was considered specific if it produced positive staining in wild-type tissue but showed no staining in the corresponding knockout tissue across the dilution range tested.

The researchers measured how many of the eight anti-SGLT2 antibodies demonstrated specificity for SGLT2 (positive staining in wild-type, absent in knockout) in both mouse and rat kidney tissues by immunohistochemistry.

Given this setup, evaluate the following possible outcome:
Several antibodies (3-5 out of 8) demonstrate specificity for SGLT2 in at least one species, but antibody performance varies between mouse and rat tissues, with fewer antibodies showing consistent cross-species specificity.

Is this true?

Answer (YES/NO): NO